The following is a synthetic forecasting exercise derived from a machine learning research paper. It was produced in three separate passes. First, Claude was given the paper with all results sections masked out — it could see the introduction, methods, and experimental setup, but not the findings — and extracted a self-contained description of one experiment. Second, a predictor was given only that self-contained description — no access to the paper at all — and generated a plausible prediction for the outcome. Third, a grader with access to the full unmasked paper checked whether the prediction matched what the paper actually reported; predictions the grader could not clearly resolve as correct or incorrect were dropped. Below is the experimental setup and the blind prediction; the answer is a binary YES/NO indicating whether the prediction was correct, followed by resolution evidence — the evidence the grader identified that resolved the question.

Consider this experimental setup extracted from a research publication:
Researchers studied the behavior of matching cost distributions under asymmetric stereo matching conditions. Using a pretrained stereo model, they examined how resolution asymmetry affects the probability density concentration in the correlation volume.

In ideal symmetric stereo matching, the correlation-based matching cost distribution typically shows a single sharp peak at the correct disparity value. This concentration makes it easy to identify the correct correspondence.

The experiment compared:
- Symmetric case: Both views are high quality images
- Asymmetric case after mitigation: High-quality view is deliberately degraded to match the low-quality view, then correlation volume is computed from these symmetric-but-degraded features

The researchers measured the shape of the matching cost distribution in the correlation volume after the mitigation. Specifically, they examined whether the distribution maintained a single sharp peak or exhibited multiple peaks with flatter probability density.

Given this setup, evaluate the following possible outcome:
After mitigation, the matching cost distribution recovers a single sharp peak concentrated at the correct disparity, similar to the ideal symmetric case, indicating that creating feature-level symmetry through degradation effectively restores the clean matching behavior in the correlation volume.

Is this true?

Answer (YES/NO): NO